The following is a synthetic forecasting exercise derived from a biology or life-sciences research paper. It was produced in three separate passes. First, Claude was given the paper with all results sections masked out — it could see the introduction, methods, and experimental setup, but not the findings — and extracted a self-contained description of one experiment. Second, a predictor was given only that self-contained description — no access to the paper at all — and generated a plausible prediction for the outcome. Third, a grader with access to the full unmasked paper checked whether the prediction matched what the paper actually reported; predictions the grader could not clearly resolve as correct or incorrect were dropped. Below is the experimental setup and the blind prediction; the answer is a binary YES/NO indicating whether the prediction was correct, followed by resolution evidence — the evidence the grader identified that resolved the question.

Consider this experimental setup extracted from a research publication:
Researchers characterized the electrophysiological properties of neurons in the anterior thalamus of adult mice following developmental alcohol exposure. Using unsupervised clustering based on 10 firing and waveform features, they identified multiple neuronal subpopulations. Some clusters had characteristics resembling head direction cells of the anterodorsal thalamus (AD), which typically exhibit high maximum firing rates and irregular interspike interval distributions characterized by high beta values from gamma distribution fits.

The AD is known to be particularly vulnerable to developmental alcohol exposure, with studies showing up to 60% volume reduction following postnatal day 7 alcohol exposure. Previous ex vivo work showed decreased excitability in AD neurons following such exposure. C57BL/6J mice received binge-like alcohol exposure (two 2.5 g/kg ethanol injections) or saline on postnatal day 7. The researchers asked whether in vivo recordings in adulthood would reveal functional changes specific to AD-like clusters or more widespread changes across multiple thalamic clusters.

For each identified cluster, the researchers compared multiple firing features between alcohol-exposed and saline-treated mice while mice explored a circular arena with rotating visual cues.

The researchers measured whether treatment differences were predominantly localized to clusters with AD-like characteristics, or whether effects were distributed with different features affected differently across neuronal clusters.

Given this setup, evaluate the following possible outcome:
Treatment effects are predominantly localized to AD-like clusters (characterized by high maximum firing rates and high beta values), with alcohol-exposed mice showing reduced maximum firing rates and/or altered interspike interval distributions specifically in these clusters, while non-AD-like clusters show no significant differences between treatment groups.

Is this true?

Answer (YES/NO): NO